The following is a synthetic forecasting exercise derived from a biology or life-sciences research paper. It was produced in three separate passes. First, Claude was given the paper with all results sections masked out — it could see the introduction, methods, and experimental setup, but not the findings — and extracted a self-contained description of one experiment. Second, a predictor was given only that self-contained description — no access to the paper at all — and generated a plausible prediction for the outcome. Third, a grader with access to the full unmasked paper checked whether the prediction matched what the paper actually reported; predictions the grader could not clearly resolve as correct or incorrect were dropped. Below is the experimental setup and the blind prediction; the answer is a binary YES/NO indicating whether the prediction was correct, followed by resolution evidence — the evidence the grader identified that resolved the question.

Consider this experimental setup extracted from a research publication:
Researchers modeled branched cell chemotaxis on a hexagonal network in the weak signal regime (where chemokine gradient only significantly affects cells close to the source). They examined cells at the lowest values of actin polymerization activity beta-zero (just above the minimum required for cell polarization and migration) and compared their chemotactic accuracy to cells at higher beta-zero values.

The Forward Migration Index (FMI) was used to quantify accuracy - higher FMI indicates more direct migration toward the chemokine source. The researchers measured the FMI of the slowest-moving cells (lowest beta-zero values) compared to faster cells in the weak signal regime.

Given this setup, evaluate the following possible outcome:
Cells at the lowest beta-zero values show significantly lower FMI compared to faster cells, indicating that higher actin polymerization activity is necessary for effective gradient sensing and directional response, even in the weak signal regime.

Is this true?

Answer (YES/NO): NO